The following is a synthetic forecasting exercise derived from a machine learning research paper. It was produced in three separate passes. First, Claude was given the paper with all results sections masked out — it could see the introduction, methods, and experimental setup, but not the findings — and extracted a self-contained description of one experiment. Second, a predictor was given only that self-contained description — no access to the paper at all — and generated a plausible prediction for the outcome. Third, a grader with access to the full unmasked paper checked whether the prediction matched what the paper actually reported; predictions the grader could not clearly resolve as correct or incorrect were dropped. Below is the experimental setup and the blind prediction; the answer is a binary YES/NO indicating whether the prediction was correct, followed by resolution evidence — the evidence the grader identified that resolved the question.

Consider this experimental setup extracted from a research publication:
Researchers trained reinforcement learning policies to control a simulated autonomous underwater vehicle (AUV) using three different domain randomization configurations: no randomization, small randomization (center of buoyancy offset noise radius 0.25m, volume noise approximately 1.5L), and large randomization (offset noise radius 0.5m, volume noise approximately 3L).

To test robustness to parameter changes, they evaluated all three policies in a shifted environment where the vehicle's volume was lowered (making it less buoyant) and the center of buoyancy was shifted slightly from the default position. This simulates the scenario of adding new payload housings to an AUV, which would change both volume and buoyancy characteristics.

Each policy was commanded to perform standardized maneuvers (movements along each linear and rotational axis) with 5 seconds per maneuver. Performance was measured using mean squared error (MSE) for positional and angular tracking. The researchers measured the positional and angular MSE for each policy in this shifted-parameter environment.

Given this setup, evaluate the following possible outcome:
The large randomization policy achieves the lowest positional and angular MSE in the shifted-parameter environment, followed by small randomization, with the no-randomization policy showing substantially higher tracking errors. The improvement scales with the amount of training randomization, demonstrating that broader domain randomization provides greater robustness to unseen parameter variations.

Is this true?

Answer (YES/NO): NO